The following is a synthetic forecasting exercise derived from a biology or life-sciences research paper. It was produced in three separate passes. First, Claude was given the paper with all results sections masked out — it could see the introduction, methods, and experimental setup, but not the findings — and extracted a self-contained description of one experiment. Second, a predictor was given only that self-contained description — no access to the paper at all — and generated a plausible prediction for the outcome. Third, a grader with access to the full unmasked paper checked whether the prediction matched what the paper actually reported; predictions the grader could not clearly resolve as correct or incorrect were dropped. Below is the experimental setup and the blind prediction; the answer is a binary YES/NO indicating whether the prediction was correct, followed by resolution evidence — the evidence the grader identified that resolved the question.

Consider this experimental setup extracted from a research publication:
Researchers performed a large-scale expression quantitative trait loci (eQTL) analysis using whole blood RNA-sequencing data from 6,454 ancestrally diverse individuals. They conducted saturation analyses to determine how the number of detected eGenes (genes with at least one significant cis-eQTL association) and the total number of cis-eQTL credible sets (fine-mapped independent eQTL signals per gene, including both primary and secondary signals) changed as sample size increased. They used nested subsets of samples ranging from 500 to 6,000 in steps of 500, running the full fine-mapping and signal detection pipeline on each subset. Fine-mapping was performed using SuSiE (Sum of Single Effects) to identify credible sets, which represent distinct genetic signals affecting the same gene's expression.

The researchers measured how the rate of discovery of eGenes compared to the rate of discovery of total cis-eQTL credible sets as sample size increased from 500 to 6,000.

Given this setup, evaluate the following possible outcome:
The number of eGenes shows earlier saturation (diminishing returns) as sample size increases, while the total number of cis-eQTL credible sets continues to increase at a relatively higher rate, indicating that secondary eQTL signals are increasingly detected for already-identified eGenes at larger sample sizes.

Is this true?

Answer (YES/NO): YES